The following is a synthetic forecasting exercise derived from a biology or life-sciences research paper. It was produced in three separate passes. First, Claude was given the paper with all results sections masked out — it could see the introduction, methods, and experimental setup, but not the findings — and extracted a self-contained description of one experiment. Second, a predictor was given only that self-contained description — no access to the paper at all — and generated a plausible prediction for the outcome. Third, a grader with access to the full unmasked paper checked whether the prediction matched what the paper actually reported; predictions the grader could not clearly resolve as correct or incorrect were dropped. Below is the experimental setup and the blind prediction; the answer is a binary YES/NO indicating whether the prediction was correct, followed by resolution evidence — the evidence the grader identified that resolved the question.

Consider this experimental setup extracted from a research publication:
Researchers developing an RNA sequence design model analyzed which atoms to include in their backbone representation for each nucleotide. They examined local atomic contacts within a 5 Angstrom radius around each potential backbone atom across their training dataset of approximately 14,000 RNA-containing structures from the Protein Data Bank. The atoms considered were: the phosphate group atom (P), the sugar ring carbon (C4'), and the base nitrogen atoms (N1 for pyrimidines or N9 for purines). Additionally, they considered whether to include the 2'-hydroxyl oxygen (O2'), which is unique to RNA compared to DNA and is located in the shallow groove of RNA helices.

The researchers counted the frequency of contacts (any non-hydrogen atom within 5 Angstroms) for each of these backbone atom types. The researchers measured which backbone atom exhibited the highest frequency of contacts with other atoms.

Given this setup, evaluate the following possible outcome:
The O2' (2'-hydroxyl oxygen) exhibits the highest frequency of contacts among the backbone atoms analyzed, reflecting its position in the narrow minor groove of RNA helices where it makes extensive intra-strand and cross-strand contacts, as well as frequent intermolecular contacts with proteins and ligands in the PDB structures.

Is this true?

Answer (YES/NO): YES